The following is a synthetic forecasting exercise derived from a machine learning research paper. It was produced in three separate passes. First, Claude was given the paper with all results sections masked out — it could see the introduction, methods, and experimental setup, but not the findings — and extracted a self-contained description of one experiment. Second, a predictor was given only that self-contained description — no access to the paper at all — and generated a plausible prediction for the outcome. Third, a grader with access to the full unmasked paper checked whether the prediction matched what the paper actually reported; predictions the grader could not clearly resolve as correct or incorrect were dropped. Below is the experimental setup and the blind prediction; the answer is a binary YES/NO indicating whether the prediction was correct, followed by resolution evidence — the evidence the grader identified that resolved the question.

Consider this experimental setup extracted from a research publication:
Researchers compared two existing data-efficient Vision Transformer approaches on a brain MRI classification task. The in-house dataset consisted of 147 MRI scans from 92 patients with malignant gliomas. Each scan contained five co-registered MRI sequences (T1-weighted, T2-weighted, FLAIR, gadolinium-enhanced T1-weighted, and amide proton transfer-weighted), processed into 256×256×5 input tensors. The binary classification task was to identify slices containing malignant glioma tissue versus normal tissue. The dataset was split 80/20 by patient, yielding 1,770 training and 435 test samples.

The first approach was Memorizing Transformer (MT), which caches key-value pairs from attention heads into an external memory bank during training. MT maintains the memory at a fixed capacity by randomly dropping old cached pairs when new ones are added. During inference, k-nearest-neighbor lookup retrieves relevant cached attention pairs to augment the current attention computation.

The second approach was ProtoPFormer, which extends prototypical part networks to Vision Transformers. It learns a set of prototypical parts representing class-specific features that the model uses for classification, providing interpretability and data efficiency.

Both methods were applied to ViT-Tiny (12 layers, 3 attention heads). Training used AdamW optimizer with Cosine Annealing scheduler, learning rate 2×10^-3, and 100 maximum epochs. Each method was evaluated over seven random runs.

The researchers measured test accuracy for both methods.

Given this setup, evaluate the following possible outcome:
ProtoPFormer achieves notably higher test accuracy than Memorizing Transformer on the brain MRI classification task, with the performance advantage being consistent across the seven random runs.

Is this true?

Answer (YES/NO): NO